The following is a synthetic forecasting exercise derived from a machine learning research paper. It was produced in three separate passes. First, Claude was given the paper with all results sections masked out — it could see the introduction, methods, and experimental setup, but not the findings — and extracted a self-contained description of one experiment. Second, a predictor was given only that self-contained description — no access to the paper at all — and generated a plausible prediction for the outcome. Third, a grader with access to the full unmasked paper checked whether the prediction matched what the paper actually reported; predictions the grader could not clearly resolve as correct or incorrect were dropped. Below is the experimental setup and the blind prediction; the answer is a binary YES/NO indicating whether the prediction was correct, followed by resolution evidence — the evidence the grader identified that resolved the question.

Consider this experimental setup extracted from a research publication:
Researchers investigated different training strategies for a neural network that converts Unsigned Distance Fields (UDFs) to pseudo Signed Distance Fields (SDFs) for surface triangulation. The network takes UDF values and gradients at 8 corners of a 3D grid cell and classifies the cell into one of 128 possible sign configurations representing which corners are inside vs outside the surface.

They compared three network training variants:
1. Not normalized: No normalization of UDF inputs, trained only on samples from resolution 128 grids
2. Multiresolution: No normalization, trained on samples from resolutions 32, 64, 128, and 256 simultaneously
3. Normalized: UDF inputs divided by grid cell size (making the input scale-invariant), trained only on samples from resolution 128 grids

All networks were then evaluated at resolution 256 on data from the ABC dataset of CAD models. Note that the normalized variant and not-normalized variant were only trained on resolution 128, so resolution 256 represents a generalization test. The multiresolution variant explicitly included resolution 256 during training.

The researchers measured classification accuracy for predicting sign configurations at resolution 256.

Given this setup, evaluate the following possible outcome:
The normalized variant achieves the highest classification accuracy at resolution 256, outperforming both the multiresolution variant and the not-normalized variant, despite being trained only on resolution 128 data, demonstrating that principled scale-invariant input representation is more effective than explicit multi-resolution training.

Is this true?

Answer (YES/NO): YES